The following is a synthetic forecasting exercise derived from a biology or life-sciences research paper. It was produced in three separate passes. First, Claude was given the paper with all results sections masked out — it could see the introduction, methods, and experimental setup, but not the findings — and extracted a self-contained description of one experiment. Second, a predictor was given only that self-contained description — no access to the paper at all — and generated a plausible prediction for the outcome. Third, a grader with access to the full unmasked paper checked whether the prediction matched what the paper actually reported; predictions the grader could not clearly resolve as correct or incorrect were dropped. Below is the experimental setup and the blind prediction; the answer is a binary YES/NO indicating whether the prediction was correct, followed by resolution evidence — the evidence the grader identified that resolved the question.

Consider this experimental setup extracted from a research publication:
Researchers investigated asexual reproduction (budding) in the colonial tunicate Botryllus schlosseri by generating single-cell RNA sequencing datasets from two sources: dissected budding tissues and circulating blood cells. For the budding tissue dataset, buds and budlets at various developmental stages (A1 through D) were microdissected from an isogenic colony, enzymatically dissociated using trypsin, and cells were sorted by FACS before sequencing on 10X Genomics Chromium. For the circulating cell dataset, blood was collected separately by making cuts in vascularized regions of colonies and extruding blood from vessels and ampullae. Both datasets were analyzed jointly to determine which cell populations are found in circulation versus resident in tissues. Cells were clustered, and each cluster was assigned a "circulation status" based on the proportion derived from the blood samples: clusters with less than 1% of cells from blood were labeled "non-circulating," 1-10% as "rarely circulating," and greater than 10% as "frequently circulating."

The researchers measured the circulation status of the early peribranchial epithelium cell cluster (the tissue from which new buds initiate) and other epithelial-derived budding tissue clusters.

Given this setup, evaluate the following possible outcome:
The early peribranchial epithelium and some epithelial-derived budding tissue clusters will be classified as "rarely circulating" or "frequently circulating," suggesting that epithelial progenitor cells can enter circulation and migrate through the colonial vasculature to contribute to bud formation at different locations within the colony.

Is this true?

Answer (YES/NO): NO